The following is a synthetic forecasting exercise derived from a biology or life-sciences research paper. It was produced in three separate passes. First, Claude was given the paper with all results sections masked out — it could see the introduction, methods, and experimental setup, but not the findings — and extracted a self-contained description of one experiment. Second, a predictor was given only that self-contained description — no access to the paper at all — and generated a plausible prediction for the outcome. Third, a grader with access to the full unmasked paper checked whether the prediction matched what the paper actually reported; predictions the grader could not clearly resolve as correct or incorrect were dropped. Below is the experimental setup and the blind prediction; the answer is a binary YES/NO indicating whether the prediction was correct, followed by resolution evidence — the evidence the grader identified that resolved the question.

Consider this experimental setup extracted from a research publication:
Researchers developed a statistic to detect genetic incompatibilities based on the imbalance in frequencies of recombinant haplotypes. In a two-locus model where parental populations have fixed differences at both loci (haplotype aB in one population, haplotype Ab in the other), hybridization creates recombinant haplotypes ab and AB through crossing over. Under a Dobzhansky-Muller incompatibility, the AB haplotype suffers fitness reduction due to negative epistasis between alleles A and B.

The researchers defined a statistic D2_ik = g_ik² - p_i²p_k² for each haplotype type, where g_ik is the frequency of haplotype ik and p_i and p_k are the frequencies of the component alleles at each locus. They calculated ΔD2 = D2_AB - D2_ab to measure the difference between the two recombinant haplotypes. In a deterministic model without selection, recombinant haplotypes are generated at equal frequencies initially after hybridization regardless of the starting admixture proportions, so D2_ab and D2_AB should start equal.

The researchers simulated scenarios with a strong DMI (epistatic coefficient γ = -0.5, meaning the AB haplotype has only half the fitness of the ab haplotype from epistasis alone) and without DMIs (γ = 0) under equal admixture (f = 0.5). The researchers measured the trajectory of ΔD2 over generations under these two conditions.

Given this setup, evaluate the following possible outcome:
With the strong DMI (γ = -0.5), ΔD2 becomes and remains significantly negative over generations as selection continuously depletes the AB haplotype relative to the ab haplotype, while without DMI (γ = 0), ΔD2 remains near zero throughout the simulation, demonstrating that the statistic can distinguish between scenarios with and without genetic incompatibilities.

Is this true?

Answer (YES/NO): NO